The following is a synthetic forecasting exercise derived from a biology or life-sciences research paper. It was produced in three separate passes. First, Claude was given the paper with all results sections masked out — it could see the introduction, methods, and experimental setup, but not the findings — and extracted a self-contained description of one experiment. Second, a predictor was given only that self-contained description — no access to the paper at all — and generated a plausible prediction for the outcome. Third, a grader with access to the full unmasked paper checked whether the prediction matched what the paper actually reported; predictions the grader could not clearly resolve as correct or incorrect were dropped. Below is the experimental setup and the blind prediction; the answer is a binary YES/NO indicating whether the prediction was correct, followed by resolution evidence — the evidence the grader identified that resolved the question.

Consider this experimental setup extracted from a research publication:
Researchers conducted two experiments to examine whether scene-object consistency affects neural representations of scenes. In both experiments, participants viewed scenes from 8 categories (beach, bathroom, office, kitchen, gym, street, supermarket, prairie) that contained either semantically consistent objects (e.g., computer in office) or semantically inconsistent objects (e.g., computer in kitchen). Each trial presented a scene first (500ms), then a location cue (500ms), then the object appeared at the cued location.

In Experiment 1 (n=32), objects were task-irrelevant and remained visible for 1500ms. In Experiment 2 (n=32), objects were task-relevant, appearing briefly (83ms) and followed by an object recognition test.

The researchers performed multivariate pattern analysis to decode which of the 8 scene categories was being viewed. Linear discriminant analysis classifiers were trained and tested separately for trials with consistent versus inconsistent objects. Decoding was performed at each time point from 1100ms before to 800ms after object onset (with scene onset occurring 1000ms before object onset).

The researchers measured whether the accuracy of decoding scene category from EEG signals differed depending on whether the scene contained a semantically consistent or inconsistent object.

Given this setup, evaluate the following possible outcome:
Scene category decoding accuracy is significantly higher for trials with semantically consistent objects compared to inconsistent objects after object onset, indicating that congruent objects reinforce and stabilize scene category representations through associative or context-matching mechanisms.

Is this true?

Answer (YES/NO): NO